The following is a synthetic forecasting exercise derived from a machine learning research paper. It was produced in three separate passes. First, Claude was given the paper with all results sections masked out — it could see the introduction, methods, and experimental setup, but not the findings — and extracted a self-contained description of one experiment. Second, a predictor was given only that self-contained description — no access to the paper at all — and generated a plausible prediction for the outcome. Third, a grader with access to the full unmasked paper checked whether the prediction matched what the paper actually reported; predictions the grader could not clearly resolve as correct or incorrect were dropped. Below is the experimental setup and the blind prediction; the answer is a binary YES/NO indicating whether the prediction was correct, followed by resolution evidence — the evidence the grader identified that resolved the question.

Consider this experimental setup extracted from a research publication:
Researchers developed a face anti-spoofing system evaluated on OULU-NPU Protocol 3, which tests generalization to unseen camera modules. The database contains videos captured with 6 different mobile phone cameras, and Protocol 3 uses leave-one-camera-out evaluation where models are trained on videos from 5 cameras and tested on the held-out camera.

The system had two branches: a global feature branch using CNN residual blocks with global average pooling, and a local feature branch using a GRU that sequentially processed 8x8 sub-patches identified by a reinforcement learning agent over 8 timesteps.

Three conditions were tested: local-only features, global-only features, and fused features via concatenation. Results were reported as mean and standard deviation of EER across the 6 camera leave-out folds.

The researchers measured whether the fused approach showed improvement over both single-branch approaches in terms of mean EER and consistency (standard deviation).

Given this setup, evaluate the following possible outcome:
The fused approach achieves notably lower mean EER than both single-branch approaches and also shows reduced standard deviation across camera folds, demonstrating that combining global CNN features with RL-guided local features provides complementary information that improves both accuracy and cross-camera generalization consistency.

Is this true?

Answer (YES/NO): YES